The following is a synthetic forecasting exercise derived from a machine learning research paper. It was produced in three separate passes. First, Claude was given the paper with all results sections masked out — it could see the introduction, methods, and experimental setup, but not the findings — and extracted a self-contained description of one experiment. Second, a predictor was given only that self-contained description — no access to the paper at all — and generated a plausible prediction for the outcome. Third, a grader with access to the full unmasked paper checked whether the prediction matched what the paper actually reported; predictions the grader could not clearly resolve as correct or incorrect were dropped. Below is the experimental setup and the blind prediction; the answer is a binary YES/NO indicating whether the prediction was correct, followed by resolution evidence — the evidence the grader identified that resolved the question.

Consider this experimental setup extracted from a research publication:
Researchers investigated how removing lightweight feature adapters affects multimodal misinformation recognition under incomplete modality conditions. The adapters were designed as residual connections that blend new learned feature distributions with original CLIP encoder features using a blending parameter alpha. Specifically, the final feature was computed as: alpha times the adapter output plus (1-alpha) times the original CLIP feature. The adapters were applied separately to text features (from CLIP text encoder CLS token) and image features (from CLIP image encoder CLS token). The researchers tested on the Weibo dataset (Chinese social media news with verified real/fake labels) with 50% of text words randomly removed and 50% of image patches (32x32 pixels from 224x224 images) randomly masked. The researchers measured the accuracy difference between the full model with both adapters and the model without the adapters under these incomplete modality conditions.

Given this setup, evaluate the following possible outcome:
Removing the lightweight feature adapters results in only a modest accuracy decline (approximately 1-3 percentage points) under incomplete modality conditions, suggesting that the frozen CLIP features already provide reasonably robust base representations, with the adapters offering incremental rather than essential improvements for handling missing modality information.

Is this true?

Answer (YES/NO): YES